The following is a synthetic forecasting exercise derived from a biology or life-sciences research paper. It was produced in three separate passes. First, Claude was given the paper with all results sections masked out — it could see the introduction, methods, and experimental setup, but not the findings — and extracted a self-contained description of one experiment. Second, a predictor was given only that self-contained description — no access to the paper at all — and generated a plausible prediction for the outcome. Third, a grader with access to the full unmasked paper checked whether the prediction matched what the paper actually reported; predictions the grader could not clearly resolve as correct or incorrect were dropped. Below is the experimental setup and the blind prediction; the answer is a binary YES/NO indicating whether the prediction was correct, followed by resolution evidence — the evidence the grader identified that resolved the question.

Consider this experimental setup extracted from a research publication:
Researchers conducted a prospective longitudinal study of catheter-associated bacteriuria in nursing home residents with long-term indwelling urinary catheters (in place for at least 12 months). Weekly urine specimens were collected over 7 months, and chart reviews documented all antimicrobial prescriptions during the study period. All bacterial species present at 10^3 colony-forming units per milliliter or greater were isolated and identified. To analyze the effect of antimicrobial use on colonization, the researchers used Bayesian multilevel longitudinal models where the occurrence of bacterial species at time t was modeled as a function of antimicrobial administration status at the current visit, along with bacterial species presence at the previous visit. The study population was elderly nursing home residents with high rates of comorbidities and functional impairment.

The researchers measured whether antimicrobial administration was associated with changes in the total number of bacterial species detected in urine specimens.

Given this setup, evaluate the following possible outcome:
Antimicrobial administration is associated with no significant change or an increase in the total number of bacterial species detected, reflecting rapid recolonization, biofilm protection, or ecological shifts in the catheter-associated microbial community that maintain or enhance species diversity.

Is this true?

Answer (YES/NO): YES